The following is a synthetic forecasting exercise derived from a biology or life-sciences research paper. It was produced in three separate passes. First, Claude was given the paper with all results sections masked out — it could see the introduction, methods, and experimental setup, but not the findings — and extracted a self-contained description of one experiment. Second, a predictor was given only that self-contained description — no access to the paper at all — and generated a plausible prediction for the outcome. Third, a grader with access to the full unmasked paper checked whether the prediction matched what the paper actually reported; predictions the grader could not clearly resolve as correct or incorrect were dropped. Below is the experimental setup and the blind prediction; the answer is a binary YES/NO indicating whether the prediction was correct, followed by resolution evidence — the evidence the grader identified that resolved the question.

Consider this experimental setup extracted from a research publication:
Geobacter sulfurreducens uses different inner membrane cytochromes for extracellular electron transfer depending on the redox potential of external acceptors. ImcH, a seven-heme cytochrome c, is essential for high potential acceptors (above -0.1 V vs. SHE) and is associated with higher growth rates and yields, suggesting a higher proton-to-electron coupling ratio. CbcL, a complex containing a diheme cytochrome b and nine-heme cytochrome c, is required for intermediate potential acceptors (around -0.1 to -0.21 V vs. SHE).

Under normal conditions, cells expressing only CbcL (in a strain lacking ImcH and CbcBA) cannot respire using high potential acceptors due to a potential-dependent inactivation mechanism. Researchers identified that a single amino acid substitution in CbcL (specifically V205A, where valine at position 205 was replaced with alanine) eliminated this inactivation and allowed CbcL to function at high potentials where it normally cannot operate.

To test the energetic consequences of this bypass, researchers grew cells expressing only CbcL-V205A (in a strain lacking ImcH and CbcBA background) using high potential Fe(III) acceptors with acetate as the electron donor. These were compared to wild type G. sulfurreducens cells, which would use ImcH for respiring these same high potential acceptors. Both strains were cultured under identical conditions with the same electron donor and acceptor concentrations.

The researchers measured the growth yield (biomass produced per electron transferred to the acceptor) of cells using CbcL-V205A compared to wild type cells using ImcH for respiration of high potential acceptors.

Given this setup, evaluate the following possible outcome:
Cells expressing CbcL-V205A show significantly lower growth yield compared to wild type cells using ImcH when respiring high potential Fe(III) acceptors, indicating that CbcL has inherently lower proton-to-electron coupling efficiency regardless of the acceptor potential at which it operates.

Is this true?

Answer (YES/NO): YES